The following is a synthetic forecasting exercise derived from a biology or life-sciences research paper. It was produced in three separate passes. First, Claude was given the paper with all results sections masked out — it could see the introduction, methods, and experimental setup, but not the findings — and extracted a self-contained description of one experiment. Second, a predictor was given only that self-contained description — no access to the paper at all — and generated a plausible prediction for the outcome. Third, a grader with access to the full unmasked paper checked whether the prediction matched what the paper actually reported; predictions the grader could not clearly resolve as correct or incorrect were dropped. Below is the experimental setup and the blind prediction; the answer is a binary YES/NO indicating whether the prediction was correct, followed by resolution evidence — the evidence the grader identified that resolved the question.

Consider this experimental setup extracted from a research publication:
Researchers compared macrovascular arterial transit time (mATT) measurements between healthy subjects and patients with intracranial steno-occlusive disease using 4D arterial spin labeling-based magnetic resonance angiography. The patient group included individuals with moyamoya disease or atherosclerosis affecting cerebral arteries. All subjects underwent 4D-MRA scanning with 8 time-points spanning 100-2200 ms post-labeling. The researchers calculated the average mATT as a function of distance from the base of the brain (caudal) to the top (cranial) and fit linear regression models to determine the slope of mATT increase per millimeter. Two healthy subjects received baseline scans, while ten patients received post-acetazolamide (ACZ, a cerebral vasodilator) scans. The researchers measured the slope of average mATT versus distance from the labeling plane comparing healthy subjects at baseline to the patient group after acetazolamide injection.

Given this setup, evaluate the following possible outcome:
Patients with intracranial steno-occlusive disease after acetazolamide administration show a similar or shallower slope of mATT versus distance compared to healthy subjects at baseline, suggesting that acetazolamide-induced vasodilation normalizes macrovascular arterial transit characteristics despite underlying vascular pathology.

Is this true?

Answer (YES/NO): NO